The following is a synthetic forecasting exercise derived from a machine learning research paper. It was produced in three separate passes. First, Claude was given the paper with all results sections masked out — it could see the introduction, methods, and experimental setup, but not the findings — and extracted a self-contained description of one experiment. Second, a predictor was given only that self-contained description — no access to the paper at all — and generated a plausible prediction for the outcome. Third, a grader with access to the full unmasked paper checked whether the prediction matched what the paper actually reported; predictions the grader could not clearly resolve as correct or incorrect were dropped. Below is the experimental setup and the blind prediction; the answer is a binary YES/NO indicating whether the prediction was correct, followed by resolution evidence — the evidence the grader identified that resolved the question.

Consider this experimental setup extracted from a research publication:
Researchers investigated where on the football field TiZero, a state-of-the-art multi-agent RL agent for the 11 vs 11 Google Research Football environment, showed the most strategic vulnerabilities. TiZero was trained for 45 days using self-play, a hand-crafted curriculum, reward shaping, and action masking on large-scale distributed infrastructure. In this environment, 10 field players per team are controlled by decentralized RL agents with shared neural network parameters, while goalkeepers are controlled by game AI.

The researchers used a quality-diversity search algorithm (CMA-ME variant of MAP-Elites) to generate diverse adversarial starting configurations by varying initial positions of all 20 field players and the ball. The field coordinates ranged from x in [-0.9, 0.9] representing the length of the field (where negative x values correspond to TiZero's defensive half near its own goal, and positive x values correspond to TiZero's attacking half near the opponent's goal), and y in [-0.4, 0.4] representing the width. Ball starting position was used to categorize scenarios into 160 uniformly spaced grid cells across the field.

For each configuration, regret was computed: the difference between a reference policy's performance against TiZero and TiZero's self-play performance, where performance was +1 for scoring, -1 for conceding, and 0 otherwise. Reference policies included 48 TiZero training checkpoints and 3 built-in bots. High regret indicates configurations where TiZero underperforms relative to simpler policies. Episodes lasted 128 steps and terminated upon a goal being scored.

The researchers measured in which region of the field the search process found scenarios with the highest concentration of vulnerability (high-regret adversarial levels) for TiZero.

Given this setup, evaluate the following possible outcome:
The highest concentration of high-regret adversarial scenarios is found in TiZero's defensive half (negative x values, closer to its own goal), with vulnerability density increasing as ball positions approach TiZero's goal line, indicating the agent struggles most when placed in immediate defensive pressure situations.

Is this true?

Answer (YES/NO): NO